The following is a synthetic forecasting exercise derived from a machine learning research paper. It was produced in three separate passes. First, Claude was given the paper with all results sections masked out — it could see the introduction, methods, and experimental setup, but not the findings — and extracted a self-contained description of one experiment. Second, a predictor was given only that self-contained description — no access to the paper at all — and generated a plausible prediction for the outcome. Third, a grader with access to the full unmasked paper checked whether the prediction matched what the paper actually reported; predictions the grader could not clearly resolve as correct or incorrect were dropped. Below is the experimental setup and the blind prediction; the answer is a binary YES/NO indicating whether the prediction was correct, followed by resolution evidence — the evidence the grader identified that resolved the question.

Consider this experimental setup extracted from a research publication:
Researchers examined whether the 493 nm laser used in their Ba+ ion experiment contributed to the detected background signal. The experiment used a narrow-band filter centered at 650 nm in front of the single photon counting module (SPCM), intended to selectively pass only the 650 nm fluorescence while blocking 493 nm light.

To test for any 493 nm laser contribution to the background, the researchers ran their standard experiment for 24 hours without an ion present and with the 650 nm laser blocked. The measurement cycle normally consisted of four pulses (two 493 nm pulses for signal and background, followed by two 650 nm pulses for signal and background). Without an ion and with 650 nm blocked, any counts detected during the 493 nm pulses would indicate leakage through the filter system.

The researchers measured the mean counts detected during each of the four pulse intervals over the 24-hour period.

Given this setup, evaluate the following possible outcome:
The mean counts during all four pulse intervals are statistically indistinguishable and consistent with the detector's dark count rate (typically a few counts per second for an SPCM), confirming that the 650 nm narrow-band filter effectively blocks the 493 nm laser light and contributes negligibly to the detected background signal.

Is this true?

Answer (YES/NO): YES